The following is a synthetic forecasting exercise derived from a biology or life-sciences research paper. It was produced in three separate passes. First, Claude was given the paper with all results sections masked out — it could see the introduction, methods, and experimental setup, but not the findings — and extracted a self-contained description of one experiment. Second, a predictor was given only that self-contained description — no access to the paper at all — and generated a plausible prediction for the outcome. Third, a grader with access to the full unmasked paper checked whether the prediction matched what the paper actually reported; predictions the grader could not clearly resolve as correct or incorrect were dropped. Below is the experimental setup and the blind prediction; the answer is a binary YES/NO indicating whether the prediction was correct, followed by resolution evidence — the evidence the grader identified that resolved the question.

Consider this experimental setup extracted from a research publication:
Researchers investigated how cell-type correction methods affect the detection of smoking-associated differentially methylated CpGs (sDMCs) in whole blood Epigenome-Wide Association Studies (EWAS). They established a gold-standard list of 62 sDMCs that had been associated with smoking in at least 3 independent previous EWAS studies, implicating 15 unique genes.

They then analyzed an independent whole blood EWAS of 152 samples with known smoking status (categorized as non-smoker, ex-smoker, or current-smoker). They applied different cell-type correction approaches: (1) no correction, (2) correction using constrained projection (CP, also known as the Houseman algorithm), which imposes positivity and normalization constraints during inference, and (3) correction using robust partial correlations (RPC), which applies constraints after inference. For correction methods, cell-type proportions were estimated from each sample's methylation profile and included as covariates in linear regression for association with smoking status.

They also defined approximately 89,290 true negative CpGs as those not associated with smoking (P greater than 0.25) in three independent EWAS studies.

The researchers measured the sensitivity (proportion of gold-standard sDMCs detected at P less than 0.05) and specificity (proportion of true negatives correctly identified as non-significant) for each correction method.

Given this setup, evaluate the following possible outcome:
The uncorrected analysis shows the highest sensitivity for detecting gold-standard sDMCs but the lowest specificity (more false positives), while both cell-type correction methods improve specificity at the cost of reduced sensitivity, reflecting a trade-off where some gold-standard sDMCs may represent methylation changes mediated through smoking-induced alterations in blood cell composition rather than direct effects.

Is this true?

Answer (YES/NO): NO